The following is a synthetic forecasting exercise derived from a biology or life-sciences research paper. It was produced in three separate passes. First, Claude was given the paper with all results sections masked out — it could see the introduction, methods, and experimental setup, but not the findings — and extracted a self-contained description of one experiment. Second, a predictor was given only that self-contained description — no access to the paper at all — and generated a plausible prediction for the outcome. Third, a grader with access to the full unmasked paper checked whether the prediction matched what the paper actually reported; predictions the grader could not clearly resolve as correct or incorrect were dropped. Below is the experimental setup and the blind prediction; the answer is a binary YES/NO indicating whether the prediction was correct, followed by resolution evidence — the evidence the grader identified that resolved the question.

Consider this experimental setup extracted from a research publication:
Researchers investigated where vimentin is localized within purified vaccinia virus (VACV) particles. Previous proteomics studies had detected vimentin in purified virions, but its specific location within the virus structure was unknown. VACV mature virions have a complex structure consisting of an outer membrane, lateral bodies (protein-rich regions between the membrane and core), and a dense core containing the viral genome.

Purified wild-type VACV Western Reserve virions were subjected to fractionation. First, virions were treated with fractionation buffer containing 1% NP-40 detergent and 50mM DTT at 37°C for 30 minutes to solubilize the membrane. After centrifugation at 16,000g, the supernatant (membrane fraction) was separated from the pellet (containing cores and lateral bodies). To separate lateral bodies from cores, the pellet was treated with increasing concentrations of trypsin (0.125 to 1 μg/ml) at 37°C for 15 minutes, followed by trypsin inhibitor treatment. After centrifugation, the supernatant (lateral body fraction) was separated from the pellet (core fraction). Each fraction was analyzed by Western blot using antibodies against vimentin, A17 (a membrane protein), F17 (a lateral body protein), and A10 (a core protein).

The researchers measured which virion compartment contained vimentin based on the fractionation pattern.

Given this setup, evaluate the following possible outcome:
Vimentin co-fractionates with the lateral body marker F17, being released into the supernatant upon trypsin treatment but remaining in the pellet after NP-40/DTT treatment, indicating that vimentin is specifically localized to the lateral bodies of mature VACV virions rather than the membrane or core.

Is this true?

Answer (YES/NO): NO